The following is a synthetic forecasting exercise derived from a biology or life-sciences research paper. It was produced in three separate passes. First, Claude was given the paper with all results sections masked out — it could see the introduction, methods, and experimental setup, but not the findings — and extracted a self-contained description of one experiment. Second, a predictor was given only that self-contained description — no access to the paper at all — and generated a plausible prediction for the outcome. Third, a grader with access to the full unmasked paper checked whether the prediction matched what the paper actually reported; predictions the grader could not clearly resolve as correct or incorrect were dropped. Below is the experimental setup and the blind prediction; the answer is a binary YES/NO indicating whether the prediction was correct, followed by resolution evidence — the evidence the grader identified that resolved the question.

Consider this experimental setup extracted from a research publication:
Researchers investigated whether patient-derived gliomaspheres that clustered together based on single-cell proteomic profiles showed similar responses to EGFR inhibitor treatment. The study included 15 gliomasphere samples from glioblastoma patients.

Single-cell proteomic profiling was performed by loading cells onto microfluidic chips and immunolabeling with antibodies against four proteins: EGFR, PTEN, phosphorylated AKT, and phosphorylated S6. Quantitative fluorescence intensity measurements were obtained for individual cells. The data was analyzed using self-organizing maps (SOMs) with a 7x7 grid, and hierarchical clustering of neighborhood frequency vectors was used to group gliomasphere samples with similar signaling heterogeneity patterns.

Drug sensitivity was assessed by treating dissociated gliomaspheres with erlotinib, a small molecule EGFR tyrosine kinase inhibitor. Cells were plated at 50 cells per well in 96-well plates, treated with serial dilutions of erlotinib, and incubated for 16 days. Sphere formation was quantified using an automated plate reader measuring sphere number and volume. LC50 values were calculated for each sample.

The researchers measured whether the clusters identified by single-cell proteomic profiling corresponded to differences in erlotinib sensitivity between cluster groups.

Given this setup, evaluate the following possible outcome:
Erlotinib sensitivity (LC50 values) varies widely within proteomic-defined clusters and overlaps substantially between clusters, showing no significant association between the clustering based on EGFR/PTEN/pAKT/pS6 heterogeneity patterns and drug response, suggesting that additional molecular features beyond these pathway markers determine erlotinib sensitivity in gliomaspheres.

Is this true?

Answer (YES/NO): NO